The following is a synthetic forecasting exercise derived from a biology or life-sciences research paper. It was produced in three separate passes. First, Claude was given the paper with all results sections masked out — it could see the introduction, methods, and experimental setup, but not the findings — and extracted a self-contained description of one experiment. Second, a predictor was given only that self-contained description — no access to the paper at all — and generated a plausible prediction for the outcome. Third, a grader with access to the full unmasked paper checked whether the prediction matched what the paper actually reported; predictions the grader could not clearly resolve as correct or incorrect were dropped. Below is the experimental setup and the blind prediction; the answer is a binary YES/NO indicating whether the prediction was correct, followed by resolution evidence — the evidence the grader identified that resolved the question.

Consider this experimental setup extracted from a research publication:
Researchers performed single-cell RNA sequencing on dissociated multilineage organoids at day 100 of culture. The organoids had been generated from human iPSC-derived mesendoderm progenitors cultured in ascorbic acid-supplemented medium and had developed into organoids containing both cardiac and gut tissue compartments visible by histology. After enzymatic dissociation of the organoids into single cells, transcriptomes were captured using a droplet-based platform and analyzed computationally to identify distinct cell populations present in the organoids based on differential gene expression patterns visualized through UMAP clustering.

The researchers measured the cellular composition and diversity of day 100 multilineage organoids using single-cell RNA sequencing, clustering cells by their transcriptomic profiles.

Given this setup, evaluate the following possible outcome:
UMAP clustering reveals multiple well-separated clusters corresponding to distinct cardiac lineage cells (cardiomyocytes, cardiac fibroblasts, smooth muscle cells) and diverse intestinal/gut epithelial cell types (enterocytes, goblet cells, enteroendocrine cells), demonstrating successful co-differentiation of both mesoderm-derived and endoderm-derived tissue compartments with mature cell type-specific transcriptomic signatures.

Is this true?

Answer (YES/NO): NO